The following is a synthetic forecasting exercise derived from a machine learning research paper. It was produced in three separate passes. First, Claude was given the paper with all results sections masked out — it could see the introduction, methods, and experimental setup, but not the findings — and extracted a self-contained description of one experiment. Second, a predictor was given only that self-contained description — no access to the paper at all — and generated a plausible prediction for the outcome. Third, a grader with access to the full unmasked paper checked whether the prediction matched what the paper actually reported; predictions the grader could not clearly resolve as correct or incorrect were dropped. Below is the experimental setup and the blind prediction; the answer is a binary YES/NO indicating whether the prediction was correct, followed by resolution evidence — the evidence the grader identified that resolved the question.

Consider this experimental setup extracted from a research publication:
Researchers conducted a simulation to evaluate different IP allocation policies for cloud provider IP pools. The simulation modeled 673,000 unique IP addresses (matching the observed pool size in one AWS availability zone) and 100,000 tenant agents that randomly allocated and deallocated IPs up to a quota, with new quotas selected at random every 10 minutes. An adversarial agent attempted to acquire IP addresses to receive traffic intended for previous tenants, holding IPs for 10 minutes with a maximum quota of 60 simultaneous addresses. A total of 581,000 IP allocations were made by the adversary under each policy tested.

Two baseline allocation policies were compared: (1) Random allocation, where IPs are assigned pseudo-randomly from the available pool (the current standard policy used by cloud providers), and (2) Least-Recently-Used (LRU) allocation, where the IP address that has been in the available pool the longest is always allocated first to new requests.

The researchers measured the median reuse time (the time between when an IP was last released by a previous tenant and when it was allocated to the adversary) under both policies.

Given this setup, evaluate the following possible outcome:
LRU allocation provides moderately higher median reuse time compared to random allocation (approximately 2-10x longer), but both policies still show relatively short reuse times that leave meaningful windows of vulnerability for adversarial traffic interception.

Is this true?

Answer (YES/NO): NO